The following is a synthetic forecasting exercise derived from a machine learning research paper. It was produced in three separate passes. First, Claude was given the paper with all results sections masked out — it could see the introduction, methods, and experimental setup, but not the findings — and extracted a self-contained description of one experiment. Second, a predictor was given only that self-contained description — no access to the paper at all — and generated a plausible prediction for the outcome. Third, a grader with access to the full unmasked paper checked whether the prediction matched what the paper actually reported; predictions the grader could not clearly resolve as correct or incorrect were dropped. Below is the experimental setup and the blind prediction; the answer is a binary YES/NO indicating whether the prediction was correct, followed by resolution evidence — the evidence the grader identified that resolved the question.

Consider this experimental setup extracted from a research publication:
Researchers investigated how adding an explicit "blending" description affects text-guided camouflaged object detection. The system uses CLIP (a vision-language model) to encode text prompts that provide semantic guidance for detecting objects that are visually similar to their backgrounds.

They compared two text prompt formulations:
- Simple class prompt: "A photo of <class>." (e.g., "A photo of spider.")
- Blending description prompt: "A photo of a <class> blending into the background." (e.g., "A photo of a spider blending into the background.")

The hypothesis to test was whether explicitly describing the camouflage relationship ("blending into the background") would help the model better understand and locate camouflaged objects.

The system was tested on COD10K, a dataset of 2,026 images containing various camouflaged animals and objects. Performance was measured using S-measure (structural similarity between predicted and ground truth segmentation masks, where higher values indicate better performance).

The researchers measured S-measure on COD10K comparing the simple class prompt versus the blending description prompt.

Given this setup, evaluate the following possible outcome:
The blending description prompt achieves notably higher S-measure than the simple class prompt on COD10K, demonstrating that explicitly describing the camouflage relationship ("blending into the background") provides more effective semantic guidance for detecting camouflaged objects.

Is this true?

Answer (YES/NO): NO